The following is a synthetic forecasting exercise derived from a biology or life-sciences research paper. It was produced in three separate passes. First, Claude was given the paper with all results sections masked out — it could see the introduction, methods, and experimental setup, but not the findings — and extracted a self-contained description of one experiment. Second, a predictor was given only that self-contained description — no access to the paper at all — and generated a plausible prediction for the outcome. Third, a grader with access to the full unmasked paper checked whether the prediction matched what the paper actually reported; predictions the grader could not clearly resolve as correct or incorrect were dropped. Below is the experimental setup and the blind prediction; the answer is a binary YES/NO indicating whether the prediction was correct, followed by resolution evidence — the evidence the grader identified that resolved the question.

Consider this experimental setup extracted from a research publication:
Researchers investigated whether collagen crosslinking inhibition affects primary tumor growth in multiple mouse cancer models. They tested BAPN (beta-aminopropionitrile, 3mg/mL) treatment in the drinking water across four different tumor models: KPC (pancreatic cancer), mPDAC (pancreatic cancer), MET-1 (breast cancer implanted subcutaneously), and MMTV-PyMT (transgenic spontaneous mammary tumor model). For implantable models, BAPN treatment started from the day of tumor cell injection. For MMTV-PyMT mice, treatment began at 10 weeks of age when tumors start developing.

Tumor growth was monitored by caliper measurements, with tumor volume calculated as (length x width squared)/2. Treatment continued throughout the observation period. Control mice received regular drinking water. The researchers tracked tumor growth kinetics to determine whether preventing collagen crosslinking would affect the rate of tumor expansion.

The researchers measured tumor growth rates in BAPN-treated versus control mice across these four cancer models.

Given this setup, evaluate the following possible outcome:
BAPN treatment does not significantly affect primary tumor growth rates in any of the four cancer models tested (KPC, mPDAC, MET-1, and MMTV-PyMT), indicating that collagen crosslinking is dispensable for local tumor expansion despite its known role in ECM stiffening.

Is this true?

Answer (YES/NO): NO